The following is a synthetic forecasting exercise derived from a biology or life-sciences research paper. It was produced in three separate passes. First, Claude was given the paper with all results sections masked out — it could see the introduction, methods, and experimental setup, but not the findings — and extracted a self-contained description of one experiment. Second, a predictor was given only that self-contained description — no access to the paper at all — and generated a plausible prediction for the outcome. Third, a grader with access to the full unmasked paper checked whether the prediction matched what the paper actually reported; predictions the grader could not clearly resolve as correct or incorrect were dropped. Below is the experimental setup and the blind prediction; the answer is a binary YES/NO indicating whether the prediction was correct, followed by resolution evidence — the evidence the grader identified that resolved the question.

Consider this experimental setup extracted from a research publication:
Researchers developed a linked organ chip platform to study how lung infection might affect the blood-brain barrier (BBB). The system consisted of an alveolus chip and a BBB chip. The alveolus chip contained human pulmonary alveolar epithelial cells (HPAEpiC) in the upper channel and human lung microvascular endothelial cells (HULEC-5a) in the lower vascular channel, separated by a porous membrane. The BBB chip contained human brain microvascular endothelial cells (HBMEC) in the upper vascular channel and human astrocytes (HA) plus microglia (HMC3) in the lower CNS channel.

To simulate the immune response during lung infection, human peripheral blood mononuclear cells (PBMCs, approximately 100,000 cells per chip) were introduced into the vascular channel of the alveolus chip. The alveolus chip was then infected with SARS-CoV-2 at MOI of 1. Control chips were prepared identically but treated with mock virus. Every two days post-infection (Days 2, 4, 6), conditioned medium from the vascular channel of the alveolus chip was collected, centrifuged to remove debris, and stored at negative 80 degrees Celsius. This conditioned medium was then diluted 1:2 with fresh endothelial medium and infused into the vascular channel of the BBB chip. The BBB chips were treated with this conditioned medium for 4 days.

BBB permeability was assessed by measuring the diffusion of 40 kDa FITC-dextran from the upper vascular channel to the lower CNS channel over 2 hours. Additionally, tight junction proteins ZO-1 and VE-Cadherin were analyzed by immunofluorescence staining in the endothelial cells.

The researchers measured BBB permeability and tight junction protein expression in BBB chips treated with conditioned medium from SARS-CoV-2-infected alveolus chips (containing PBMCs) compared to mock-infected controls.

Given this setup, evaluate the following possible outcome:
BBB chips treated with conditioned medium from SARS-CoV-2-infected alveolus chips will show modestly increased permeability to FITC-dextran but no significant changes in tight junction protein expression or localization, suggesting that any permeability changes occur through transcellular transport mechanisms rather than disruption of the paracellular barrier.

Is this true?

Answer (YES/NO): NO